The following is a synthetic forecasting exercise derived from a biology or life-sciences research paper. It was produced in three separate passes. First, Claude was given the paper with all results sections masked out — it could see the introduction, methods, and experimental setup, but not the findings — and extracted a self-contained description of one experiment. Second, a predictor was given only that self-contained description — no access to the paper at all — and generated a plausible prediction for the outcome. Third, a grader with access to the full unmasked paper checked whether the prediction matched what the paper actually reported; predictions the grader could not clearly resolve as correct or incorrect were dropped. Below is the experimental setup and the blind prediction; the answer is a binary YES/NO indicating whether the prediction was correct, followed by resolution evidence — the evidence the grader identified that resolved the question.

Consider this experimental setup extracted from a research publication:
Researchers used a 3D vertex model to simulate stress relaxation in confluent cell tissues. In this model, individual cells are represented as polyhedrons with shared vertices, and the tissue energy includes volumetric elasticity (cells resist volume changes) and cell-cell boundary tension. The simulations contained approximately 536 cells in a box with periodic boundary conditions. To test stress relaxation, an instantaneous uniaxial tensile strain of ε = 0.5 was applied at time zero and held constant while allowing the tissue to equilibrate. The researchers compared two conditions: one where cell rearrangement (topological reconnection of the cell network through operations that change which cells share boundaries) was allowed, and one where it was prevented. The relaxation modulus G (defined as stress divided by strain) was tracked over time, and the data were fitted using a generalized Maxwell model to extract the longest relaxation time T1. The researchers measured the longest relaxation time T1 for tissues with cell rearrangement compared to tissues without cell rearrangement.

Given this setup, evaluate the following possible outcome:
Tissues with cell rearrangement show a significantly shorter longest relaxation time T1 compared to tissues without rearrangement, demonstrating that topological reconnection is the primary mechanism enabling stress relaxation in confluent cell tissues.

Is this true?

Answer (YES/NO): NO